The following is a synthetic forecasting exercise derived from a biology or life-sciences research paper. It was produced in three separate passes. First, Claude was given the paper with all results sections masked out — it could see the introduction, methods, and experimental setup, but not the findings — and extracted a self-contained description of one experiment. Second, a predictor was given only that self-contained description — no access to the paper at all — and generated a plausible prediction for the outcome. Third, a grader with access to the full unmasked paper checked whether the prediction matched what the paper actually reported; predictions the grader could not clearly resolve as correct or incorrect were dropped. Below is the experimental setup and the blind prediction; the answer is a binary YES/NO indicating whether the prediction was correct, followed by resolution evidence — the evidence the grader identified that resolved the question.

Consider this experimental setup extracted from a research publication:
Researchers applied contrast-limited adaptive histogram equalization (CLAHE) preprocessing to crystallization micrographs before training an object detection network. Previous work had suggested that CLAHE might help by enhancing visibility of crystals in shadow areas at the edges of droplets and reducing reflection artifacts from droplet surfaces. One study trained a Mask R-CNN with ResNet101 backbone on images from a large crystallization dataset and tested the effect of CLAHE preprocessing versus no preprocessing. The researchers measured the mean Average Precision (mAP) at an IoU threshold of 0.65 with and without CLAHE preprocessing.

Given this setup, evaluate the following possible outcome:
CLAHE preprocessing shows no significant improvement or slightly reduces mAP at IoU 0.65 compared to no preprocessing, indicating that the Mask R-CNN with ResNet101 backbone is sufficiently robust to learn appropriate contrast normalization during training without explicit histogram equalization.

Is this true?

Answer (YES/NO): NO